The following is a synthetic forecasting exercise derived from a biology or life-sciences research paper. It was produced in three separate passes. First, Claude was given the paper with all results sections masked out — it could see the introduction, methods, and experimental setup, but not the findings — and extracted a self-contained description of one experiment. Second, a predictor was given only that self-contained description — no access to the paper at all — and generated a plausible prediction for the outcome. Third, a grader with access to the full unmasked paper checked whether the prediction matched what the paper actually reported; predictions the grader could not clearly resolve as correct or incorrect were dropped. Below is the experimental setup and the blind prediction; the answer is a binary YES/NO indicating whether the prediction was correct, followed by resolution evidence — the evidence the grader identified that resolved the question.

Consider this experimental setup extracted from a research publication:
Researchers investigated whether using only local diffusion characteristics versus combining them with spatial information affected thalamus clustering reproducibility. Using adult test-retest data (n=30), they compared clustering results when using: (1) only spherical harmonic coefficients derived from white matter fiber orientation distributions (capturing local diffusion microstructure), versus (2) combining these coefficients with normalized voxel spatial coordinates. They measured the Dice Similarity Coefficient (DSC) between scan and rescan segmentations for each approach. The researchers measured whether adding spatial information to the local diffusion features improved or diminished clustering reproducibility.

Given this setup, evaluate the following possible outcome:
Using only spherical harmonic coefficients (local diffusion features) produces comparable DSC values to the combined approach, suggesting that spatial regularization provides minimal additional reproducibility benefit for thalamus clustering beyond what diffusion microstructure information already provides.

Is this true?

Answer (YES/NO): NO